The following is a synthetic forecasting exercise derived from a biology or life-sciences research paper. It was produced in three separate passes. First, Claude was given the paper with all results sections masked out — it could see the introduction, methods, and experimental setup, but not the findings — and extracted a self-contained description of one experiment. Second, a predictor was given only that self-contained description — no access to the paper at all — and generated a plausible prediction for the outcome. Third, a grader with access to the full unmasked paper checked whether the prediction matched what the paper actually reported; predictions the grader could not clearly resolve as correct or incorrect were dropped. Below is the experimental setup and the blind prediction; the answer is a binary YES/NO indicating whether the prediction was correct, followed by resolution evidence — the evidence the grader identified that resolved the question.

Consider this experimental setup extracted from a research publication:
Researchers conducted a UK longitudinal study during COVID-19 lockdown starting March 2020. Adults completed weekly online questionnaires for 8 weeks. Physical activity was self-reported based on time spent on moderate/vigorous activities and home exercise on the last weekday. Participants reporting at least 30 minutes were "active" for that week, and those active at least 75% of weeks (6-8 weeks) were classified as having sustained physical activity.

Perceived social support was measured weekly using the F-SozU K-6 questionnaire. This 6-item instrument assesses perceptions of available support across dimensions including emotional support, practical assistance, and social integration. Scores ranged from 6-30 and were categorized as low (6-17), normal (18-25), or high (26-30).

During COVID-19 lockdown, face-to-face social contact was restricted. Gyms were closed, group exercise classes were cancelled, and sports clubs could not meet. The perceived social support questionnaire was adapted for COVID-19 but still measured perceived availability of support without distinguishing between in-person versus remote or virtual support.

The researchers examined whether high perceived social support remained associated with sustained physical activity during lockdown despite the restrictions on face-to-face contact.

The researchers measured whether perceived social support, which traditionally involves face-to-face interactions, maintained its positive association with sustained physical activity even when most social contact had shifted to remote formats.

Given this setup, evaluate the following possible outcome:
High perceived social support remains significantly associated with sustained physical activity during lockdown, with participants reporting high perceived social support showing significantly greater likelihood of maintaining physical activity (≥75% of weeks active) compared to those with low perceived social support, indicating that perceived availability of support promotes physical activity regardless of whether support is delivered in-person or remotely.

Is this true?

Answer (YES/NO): YES